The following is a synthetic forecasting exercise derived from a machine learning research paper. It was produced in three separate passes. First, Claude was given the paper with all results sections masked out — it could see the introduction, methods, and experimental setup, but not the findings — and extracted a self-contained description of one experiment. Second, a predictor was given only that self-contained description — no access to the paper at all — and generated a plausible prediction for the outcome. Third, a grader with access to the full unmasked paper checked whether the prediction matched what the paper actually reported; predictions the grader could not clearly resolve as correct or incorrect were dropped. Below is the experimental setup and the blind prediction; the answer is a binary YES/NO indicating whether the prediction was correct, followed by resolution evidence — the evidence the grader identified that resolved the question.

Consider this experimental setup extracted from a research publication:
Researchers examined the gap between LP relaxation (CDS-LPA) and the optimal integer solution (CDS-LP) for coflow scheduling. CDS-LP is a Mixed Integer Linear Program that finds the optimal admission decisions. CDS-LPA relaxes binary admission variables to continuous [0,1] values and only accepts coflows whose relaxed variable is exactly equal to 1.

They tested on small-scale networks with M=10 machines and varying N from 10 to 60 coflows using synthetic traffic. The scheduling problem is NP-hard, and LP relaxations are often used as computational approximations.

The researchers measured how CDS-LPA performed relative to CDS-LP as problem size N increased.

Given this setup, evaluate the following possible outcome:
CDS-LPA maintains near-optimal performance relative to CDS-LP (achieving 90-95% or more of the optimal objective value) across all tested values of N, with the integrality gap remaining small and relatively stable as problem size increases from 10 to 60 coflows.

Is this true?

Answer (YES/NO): NO